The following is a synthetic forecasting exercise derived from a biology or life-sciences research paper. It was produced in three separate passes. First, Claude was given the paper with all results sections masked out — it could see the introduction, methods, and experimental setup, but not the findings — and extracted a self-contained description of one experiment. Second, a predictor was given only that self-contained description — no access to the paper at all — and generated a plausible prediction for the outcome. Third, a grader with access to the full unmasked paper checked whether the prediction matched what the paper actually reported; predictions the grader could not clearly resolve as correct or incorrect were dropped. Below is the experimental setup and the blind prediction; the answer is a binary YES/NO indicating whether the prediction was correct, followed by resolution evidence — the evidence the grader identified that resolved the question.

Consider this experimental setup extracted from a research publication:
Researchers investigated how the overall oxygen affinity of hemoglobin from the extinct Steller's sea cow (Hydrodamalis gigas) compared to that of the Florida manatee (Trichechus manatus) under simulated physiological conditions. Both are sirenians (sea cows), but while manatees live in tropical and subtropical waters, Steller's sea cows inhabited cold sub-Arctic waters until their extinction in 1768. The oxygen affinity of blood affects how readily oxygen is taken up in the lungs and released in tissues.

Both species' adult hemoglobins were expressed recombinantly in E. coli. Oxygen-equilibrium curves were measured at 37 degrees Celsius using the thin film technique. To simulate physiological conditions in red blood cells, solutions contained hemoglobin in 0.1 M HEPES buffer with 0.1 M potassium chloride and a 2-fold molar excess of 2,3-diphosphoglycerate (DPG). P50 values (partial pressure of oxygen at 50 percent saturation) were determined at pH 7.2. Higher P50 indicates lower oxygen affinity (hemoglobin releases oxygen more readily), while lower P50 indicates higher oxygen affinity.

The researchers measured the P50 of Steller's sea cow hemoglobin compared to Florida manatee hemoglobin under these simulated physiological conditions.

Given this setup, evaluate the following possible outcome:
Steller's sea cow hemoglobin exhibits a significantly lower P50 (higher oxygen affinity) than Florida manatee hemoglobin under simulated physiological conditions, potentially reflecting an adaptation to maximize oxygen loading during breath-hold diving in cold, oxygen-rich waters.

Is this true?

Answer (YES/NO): NO